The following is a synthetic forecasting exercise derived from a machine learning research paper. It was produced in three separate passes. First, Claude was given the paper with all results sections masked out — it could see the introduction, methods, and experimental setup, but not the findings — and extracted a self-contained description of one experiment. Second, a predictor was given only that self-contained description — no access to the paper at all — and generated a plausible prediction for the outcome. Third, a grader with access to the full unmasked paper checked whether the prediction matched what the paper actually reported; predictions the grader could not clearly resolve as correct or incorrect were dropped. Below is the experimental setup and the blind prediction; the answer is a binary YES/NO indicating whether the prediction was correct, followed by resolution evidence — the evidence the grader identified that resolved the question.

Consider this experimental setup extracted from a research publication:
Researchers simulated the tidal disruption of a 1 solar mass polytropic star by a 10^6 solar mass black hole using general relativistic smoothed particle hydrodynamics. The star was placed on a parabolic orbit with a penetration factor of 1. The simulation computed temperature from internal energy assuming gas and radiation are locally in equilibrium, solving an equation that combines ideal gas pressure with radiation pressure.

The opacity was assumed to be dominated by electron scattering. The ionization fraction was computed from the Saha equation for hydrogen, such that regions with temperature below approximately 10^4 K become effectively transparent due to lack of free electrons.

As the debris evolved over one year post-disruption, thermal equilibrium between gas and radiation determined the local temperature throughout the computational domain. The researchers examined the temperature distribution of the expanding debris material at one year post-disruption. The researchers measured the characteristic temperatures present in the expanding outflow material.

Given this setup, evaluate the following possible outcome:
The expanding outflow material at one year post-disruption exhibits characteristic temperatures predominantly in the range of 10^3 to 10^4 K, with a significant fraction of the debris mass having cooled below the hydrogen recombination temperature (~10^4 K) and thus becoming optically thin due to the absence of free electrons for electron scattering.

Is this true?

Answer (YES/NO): NO